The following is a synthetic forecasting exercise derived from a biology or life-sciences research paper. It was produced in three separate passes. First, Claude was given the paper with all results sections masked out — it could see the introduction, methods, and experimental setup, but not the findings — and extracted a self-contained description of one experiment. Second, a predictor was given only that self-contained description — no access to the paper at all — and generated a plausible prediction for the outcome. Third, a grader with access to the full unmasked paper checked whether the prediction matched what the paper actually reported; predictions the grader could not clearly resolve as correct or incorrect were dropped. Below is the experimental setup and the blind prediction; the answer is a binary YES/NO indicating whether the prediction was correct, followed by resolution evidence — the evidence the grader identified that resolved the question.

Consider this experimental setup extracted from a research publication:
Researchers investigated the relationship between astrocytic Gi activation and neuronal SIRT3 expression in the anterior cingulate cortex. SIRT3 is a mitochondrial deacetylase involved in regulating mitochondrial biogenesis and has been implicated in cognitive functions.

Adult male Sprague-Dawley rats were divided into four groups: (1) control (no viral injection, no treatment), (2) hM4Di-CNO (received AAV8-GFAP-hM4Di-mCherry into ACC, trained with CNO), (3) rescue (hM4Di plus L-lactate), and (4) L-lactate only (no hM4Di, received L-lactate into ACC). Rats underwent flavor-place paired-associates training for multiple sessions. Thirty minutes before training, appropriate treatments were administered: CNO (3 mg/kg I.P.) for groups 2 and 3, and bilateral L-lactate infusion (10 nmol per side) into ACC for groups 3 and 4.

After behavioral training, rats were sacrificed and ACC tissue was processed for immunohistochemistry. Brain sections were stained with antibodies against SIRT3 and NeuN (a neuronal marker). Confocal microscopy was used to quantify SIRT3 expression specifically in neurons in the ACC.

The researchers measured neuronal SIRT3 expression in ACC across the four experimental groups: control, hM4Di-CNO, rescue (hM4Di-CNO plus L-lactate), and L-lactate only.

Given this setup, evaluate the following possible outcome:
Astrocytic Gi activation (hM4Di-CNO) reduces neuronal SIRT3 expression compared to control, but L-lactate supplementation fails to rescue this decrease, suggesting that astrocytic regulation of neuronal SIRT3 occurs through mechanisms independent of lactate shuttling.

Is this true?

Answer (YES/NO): NO